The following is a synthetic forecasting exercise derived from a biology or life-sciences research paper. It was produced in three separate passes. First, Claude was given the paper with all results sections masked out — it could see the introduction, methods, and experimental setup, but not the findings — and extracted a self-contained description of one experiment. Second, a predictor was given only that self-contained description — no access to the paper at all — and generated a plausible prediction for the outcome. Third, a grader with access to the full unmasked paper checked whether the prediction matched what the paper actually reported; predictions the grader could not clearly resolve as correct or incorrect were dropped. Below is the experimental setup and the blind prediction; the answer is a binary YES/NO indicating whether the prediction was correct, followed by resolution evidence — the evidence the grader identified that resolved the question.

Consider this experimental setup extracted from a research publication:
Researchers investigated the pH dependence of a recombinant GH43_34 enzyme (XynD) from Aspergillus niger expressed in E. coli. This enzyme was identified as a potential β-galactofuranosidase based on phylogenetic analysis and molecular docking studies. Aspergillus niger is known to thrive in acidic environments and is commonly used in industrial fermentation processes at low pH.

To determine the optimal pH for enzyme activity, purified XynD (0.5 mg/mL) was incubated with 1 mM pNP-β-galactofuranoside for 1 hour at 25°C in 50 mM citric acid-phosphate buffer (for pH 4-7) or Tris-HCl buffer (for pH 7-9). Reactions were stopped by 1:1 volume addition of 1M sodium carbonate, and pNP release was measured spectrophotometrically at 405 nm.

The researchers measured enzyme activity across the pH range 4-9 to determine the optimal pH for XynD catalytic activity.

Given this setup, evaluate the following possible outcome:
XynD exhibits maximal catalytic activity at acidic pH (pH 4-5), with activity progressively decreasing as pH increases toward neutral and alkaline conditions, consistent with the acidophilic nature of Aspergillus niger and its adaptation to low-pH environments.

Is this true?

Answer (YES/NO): YES